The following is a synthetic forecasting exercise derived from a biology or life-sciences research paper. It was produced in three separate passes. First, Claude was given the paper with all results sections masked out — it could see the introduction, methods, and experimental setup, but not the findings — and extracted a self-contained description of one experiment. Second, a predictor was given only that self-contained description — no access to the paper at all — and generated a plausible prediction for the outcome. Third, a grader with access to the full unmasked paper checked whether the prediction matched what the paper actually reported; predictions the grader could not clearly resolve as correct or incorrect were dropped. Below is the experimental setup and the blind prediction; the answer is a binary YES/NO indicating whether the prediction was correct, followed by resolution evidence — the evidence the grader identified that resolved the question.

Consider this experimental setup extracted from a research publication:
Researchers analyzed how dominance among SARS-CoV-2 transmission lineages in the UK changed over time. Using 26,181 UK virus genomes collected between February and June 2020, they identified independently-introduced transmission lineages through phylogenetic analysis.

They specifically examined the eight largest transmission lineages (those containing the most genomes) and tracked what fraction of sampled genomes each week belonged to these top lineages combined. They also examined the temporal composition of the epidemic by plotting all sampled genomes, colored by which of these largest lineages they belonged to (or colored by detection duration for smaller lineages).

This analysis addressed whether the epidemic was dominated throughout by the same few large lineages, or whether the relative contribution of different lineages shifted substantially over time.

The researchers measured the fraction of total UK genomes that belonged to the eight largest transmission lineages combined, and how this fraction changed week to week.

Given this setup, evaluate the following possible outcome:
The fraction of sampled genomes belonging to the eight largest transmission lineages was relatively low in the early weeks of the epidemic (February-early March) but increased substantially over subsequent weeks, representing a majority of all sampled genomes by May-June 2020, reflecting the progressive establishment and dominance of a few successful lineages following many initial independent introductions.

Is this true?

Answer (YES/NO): NO